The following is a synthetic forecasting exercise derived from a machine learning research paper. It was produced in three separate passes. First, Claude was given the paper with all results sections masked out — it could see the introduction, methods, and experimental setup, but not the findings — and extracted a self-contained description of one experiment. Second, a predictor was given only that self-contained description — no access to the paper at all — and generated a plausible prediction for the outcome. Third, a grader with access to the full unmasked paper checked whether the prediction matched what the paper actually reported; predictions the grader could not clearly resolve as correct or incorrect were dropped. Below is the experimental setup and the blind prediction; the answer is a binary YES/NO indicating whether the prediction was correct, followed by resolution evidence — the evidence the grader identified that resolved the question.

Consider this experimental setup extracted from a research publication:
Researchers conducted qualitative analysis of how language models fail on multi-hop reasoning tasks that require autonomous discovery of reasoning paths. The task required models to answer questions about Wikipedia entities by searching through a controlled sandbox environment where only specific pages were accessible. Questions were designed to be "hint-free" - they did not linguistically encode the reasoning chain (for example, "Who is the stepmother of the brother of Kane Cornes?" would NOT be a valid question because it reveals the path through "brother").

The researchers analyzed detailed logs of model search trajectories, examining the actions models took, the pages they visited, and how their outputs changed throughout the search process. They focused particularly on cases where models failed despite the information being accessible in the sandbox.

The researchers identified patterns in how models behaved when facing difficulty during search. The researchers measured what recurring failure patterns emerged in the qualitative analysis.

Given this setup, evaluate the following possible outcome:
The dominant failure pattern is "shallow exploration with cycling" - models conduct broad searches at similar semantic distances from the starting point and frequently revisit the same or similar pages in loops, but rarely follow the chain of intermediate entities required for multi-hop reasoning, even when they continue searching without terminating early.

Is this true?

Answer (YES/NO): NO